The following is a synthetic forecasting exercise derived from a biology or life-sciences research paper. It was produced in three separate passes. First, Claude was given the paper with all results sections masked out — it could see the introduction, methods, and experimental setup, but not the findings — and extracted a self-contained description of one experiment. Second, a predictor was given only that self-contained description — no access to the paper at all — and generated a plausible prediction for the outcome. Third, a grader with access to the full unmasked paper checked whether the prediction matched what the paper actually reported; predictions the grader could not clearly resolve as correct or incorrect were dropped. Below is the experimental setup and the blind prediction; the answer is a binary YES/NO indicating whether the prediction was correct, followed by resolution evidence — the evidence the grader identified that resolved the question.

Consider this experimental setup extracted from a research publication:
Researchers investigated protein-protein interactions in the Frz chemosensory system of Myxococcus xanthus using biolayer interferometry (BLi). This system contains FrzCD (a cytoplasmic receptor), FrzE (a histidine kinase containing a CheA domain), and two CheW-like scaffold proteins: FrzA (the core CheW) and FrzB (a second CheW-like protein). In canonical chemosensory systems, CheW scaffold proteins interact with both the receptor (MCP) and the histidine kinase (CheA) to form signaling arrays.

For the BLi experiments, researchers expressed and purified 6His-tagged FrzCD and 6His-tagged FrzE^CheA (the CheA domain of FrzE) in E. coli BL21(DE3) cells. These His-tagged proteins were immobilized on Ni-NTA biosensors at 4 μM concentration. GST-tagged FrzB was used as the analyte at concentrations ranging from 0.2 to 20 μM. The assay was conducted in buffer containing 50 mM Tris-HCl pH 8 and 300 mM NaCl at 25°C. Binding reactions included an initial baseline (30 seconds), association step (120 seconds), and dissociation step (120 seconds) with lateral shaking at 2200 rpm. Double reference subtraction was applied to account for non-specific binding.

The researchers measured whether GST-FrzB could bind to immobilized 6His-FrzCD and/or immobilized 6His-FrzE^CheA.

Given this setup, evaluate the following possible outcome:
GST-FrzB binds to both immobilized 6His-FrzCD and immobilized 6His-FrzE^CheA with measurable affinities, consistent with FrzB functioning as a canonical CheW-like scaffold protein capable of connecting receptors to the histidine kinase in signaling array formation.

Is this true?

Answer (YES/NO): NO